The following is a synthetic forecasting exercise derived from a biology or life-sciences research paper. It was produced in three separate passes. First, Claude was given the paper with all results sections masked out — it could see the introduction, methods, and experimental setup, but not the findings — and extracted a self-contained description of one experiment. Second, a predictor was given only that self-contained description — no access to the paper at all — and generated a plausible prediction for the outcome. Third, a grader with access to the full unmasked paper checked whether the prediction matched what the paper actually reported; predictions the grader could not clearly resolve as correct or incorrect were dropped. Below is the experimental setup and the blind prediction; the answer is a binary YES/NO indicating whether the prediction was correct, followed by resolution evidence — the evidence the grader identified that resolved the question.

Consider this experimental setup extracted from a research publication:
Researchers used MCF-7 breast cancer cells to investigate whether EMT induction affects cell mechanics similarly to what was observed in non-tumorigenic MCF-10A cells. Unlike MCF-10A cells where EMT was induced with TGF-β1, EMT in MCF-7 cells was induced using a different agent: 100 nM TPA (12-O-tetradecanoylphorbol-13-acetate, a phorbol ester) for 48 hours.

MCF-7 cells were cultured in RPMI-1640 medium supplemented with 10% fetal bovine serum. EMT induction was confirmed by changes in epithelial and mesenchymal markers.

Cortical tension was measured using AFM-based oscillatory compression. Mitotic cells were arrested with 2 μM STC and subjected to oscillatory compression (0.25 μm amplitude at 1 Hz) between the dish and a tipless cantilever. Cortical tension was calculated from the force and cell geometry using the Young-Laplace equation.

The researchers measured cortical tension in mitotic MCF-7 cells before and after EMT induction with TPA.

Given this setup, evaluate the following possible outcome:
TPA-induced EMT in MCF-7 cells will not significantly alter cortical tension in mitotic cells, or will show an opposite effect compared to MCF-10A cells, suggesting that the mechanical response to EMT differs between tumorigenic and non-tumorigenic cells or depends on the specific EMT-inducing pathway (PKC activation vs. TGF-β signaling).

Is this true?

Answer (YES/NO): NO